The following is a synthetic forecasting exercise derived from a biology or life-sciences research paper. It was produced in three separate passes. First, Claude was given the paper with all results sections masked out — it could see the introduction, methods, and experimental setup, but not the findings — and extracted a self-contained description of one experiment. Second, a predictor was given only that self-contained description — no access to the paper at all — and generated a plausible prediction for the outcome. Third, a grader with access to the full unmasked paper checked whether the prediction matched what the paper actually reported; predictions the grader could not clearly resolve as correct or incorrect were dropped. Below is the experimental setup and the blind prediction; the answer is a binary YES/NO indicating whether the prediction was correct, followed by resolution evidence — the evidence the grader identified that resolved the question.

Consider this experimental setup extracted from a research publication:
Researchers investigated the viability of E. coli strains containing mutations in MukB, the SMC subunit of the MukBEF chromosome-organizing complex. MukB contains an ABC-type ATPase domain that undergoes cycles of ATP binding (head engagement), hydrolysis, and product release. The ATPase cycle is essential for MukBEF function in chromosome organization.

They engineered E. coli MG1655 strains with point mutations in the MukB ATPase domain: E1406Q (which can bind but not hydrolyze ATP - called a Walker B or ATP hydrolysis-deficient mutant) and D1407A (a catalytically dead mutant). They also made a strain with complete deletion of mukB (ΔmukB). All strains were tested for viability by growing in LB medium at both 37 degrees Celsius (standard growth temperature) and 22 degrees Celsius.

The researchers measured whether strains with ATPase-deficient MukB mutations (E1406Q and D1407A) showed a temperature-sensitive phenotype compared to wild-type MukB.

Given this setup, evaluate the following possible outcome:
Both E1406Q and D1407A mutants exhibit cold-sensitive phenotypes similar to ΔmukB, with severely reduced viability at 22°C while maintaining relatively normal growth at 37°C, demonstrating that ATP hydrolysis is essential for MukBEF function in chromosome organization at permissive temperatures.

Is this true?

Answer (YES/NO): NO